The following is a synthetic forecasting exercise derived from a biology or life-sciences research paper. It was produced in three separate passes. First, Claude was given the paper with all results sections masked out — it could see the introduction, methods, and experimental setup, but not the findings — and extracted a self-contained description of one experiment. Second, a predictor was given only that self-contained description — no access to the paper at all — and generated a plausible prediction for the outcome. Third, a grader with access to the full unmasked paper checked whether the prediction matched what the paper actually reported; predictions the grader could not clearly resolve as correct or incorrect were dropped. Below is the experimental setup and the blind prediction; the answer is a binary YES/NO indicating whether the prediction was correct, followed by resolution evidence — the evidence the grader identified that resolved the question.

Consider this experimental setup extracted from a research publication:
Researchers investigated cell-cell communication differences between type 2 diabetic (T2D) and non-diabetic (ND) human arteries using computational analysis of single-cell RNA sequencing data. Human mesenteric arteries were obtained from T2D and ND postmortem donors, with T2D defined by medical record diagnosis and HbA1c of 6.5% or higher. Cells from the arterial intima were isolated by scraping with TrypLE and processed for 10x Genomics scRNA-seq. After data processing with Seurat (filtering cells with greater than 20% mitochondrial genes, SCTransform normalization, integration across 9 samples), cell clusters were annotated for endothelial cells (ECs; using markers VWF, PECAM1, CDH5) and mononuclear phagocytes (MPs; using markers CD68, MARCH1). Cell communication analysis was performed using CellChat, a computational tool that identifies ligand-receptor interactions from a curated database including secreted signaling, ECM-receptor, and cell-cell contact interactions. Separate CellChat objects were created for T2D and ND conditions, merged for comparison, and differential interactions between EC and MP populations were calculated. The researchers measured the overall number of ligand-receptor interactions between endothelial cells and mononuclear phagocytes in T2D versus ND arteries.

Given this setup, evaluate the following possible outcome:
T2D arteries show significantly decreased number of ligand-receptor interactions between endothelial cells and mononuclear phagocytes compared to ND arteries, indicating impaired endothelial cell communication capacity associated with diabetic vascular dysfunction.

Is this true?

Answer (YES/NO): NO